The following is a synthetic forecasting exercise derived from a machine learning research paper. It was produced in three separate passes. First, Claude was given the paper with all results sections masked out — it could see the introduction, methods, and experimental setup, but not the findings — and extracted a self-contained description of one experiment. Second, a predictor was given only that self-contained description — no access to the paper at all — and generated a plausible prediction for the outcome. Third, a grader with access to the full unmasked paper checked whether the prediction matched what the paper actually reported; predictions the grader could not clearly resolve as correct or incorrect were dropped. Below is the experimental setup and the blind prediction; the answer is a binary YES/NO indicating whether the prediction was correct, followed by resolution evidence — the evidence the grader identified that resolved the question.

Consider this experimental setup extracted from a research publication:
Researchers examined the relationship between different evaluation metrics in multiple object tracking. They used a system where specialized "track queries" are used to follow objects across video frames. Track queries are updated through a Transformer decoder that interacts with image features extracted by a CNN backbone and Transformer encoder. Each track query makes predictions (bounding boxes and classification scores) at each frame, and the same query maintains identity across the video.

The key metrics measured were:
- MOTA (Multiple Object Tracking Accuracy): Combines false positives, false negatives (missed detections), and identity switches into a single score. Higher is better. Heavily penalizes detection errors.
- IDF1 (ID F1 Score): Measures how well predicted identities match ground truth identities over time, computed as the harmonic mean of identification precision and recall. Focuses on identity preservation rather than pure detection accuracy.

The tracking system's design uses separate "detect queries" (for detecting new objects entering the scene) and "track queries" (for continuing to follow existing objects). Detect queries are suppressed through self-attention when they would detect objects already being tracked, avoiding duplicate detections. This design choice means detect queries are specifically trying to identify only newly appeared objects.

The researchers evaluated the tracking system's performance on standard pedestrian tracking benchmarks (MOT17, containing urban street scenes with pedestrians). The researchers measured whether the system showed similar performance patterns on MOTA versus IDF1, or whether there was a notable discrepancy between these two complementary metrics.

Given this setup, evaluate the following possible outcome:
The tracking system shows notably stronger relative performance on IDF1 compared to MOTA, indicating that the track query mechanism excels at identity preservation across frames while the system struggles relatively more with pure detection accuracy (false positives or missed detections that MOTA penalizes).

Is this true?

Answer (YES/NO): YES